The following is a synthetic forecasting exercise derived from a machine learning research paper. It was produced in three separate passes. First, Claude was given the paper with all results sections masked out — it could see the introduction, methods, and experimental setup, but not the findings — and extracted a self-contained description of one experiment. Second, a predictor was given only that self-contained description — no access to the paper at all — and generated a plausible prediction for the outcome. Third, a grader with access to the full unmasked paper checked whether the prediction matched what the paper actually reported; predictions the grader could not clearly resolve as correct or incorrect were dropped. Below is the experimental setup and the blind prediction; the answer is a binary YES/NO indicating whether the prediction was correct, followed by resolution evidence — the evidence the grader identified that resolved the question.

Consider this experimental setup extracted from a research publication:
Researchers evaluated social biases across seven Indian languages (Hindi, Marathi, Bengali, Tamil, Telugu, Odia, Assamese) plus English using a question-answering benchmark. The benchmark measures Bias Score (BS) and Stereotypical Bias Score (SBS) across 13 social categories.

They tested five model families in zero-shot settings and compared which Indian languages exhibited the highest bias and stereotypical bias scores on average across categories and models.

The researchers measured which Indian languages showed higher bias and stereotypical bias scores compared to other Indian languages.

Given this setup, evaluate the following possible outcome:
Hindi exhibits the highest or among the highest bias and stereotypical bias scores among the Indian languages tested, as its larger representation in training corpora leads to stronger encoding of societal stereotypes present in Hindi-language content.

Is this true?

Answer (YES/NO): NO